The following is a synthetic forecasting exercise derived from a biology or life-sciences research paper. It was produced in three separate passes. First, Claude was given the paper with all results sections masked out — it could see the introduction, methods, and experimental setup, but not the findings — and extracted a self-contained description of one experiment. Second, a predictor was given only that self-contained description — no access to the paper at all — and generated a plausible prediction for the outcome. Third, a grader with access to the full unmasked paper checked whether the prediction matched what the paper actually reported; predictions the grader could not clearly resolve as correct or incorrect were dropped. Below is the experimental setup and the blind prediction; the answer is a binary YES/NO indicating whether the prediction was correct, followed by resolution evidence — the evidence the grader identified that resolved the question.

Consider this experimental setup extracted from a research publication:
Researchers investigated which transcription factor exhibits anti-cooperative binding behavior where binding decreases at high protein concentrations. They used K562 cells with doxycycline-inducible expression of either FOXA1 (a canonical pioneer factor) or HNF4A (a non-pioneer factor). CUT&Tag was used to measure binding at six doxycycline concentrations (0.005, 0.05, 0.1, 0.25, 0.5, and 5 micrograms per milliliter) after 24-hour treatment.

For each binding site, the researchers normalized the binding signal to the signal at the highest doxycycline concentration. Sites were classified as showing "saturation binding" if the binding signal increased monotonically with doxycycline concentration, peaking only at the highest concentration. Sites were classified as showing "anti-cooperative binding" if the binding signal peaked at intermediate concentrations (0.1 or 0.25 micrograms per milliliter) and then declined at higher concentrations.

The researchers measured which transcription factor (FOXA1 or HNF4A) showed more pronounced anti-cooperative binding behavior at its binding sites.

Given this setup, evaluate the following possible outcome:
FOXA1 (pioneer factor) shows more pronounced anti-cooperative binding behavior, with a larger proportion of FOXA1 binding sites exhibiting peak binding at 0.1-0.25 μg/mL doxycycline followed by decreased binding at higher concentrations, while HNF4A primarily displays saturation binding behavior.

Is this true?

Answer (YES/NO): YES